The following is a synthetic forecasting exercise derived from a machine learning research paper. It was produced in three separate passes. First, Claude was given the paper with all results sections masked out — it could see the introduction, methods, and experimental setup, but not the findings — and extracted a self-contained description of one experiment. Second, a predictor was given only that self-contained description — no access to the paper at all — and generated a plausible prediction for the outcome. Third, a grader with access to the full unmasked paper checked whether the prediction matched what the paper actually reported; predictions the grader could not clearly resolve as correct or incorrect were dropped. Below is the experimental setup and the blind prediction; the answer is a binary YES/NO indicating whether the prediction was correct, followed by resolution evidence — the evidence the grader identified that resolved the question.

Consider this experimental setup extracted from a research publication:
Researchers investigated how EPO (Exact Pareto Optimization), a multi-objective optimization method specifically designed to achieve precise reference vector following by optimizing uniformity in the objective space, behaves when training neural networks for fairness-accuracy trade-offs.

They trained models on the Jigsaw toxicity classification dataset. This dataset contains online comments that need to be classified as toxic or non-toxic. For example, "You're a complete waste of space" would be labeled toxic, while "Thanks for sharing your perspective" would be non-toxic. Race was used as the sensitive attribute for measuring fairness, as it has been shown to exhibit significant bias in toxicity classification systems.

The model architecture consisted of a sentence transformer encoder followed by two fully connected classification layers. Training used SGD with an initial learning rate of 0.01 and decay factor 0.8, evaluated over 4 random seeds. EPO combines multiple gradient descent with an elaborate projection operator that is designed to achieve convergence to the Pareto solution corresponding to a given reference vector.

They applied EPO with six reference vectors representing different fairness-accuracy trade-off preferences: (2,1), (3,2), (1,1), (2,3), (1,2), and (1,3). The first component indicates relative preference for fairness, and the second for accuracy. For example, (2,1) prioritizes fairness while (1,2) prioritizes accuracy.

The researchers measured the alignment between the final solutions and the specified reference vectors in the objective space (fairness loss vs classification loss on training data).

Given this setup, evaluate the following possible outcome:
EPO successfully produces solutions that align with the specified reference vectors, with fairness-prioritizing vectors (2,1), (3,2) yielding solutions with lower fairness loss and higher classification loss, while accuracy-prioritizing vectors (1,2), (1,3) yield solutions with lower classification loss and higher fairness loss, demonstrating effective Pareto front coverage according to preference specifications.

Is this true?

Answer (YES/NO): NO